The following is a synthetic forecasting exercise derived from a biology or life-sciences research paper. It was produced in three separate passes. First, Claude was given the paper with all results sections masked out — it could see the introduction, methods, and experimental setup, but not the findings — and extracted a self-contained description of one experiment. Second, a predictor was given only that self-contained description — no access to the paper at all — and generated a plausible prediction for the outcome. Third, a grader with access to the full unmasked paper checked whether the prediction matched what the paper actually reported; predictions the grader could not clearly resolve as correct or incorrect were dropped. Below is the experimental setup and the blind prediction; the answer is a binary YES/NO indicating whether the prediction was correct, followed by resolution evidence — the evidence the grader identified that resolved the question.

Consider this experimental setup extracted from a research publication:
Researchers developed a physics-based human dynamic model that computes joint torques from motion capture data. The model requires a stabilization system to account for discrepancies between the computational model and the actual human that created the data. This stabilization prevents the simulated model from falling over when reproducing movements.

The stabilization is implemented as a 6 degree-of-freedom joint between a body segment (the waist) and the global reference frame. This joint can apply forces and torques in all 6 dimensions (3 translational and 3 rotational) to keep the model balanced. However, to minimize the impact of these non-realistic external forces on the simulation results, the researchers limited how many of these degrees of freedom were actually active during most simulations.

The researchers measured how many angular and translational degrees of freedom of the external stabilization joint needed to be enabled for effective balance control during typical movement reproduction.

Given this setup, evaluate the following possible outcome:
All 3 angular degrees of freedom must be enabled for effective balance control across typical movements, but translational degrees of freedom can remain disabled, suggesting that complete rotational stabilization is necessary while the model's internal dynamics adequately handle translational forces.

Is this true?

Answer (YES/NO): NO